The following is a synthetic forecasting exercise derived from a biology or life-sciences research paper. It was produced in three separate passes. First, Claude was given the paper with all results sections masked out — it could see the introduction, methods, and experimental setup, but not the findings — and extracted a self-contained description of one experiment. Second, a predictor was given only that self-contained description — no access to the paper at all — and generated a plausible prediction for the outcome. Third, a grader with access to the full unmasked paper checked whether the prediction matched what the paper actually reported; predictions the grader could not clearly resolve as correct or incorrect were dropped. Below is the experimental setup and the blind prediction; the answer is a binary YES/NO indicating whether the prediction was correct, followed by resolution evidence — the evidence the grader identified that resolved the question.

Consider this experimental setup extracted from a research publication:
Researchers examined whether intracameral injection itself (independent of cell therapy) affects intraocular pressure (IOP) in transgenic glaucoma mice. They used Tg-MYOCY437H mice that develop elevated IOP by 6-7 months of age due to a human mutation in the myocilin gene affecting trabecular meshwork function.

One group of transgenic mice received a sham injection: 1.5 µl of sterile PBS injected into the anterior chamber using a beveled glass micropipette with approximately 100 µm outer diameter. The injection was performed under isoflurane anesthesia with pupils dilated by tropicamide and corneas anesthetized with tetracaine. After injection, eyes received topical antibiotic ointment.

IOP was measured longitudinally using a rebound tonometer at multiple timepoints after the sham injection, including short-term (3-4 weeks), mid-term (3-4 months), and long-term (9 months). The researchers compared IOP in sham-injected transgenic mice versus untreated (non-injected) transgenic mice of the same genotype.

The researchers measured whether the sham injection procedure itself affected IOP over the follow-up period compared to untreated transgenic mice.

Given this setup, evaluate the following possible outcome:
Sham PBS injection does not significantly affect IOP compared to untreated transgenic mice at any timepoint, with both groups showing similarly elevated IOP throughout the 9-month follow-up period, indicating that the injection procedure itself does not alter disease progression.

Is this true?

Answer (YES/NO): NO